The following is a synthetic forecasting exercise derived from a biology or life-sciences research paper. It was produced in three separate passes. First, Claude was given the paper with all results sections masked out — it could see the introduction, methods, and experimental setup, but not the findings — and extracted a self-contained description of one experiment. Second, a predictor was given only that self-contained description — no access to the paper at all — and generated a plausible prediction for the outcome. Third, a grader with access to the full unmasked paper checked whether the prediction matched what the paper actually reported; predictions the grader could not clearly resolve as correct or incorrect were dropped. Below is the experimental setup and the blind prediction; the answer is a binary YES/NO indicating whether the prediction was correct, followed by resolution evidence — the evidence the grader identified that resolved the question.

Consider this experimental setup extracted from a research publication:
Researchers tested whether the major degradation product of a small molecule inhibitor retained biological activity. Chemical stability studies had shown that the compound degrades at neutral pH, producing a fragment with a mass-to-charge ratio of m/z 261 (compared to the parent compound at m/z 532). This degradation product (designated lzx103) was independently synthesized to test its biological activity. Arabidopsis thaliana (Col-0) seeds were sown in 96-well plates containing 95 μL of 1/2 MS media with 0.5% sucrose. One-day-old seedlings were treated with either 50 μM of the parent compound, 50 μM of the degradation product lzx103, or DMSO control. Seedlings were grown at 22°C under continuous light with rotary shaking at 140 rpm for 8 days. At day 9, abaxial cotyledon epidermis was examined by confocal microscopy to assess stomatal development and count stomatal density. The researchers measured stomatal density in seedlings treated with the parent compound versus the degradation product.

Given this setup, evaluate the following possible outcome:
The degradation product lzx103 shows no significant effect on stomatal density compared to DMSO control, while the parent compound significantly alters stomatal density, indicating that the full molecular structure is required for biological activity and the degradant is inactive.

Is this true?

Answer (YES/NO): YES